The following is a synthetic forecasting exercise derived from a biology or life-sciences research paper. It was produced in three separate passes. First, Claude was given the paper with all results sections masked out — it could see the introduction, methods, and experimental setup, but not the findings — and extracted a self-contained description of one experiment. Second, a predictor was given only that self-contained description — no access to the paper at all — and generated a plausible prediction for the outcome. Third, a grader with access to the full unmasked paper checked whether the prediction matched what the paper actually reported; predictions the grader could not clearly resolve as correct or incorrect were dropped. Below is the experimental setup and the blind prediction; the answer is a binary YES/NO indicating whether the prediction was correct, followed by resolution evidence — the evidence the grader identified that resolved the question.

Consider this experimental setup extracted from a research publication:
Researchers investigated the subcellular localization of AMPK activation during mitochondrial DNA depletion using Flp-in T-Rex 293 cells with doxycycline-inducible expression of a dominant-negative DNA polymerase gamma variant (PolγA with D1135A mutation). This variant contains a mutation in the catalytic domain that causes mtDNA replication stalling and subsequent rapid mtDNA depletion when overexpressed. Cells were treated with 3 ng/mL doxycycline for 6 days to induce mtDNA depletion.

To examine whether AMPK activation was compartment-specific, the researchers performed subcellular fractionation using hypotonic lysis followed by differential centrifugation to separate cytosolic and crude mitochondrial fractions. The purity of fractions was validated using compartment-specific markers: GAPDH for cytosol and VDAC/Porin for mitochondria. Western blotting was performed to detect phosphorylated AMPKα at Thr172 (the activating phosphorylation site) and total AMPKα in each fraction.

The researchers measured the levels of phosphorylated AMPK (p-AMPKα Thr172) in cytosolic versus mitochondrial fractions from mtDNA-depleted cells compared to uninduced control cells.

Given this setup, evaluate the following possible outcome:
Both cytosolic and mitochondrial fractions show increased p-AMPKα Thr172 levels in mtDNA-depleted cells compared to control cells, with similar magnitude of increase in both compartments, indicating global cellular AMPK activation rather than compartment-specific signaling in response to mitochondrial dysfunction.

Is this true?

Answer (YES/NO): NO